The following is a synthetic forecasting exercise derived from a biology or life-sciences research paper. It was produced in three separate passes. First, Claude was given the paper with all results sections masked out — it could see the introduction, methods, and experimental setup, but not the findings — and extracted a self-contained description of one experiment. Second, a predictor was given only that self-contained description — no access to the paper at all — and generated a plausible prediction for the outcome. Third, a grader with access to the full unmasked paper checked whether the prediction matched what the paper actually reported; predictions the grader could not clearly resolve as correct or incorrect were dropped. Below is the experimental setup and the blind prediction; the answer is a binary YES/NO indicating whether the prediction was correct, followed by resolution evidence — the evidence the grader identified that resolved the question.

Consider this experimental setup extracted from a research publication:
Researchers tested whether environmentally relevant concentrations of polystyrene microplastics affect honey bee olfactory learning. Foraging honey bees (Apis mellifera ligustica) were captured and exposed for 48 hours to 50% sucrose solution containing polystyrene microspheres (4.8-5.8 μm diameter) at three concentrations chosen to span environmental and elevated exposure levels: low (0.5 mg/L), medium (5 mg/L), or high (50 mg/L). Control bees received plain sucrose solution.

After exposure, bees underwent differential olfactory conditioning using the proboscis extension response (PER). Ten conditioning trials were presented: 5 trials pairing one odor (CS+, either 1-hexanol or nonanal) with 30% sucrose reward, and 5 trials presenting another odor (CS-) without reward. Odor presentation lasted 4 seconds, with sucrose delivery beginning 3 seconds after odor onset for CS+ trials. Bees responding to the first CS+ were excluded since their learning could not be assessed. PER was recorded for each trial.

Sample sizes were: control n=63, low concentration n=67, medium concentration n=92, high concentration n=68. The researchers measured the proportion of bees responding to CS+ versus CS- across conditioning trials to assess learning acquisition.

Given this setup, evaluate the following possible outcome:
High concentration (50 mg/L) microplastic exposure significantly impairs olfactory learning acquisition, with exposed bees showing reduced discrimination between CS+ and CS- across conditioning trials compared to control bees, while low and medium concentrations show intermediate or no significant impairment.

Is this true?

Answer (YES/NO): NO